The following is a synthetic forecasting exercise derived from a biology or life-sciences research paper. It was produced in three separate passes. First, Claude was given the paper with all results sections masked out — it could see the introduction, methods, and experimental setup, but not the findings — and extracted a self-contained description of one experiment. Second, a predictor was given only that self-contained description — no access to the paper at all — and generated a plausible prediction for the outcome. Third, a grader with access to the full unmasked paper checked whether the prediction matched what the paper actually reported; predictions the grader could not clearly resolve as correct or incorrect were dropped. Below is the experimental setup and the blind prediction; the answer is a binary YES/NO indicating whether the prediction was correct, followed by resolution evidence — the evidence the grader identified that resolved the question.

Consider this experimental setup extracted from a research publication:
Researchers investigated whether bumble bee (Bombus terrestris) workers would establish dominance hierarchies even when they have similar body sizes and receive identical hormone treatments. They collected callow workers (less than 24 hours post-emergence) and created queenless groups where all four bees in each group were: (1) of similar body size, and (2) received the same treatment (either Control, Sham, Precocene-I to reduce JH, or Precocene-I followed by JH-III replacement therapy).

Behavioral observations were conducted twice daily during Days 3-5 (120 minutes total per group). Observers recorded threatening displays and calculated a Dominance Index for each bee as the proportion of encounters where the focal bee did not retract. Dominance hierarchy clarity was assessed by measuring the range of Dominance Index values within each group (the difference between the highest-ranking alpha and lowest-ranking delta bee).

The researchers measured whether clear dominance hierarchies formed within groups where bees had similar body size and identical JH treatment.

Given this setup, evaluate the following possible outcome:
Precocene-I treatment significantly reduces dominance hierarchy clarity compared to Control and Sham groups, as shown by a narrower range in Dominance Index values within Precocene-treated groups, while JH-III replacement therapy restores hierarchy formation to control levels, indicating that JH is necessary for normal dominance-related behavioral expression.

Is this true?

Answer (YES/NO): NO